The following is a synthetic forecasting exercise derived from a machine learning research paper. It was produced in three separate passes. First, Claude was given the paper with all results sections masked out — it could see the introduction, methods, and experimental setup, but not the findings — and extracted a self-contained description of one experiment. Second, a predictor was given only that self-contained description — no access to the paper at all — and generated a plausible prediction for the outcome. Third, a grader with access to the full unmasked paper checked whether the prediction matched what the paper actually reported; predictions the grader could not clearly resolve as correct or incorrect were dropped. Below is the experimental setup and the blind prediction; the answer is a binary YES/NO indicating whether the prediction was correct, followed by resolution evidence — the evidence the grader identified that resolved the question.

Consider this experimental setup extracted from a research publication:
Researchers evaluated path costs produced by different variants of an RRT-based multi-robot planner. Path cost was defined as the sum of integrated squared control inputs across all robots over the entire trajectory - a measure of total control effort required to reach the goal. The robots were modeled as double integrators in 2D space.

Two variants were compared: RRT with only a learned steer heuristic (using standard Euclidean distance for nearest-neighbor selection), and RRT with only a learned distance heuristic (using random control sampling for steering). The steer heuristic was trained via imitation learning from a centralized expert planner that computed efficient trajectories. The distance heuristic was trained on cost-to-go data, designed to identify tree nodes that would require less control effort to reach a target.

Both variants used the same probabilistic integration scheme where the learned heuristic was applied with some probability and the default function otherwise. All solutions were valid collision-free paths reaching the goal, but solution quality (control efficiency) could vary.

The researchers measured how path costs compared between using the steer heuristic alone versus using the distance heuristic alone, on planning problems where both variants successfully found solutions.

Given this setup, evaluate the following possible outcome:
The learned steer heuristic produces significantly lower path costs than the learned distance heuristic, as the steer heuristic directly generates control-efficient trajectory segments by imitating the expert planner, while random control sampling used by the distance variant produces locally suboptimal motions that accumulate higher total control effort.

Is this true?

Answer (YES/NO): YES